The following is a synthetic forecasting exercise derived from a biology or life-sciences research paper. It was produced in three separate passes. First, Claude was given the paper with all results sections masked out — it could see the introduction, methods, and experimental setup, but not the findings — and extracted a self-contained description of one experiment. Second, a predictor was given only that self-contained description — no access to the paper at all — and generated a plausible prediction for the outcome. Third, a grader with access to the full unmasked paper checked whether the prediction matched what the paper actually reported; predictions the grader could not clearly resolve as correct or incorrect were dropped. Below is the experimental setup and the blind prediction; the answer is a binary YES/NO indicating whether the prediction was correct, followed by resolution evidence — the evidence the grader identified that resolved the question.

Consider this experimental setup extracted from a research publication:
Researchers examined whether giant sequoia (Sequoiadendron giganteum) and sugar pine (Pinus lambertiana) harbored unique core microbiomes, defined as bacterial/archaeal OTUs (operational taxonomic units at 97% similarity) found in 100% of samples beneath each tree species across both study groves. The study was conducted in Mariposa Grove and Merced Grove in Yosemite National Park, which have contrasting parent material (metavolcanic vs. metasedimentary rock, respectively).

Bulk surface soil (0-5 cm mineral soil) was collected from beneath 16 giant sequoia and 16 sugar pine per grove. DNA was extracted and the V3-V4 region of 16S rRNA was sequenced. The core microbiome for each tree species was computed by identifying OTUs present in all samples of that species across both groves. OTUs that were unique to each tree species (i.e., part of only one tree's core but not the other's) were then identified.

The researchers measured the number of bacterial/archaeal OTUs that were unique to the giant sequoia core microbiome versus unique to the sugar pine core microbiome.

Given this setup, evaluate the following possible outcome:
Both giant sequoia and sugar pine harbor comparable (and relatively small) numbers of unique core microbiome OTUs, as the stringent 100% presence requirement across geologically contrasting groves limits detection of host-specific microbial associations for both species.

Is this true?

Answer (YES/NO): NO